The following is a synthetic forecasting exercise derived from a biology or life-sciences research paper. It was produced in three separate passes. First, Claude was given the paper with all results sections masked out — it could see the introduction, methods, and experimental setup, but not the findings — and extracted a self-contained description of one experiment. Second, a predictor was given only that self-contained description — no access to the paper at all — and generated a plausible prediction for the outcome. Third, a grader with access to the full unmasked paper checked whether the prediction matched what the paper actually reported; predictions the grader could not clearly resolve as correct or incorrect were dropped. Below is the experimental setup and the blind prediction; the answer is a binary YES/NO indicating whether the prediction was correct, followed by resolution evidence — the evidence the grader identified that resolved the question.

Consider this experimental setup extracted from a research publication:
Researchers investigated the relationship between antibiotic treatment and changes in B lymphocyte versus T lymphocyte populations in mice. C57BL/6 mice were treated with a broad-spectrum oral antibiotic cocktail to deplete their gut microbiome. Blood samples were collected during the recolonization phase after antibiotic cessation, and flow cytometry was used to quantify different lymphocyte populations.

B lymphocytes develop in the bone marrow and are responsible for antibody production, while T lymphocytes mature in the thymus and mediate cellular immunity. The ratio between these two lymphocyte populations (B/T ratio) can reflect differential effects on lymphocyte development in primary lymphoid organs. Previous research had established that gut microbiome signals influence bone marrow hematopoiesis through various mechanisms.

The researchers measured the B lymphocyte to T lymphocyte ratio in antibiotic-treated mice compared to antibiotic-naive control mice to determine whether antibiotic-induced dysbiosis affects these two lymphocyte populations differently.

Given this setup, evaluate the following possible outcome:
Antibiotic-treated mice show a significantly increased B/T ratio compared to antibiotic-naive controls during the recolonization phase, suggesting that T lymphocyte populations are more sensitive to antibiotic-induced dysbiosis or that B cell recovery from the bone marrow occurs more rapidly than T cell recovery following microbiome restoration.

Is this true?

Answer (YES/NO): NO